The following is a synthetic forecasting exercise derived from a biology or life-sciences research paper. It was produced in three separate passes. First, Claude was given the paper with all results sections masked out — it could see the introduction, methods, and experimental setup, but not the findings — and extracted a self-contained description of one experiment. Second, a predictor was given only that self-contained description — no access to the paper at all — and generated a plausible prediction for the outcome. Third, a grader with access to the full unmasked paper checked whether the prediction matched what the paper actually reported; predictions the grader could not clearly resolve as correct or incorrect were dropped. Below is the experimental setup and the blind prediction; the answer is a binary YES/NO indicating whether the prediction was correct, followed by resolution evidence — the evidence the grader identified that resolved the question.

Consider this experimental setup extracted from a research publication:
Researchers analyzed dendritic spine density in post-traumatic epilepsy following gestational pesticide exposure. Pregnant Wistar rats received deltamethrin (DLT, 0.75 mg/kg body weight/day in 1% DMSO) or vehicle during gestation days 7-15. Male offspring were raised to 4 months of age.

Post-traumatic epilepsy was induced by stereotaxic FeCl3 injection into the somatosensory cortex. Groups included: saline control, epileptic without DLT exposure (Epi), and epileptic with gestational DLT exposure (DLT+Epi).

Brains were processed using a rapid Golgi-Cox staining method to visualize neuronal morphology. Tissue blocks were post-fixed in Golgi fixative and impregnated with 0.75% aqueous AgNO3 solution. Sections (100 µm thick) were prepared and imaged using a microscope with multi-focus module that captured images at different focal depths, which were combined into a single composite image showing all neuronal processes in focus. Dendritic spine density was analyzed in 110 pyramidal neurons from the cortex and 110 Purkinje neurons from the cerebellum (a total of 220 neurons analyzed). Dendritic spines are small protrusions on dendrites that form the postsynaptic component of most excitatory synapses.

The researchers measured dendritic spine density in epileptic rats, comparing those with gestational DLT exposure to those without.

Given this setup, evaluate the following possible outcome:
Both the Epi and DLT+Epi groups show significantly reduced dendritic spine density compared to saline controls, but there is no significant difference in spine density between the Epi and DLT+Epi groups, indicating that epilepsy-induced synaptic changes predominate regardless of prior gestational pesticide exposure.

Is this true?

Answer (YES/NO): NO